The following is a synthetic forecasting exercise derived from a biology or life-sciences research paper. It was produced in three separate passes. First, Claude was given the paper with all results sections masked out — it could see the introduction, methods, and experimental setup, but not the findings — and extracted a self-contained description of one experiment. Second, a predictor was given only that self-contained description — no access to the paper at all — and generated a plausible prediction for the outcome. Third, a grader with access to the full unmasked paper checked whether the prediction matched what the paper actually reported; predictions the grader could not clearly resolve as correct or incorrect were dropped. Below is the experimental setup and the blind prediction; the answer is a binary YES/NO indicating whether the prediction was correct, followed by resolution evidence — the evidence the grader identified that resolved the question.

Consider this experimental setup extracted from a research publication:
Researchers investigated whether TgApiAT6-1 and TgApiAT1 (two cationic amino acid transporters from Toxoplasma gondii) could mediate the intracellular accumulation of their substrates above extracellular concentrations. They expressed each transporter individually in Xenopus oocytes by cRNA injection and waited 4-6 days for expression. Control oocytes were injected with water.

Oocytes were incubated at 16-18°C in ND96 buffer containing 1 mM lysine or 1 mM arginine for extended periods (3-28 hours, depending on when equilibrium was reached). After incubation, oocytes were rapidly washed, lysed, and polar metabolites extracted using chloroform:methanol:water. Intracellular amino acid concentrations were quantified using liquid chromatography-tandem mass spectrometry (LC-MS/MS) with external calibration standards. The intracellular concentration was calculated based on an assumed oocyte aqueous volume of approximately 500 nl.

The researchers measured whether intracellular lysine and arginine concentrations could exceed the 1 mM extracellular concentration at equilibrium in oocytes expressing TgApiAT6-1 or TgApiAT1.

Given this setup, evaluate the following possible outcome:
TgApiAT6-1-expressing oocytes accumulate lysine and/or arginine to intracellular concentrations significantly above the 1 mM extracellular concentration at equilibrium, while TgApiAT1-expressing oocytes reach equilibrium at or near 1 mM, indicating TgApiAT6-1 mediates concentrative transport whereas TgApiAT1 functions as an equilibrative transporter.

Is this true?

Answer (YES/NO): NO